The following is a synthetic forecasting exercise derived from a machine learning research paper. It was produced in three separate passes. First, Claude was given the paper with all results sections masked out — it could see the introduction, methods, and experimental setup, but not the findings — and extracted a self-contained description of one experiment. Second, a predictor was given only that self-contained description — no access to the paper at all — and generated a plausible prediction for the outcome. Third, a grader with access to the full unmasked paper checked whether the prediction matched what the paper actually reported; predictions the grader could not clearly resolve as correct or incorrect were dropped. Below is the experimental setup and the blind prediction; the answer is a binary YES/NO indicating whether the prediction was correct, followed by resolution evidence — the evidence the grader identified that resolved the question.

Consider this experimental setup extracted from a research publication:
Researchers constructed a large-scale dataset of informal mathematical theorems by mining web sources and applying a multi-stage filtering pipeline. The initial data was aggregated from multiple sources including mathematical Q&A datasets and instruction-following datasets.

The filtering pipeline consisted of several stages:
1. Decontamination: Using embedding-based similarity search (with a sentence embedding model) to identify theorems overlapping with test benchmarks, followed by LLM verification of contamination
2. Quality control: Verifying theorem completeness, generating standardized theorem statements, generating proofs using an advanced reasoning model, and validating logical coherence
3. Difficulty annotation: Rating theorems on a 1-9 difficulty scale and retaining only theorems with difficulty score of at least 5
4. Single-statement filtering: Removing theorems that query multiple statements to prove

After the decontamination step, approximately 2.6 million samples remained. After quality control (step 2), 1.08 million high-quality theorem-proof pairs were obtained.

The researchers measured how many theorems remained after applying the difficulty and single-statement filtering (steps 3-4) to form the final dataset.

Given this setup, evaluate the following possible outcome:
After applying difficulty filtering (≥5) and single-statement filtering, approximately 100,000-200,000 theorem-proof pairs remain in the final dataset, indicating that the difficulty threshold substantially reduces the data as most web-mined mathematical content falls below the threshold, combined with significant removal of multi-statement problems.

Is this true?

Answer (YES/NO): YES